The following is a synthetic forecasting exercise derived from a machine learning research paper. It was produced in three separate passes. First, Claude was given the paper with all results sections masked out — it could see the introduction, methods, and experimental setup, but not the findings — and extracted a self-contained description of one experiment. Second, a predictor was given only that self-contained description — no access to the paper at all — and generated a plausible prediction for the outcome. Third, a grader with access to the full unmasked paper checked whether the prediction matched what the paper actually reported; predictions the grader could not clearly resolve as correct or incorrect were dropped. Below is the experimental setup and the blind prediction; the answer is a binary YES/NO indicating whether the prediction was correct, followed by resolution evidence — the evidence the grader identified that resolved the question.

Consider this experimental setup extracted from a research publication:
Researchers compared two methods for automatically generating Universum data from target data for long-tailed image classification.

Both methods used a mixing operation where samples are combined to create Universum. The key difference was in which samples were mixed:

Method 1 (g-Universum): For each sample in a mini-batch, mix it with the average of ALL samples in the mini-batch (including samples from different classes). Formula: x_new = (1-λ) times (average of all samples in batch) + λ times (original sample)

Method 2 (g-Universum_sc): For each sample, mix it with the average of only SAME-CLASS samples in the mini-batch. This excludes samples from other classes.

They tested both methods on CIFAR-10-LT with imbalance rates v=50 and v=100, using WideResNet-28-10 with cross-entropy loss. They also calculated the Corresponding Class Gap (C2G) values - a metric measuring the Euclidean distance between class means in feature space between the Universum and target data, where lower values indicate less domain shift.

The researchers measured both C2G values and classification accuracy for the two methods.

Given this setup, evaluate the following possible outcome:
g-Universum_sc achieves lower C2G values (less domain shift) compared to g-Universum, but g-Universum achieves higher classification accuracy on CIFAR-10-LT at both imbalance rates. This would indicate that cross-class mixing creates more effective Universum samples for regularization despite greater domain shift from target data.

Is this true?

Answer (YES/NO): YES